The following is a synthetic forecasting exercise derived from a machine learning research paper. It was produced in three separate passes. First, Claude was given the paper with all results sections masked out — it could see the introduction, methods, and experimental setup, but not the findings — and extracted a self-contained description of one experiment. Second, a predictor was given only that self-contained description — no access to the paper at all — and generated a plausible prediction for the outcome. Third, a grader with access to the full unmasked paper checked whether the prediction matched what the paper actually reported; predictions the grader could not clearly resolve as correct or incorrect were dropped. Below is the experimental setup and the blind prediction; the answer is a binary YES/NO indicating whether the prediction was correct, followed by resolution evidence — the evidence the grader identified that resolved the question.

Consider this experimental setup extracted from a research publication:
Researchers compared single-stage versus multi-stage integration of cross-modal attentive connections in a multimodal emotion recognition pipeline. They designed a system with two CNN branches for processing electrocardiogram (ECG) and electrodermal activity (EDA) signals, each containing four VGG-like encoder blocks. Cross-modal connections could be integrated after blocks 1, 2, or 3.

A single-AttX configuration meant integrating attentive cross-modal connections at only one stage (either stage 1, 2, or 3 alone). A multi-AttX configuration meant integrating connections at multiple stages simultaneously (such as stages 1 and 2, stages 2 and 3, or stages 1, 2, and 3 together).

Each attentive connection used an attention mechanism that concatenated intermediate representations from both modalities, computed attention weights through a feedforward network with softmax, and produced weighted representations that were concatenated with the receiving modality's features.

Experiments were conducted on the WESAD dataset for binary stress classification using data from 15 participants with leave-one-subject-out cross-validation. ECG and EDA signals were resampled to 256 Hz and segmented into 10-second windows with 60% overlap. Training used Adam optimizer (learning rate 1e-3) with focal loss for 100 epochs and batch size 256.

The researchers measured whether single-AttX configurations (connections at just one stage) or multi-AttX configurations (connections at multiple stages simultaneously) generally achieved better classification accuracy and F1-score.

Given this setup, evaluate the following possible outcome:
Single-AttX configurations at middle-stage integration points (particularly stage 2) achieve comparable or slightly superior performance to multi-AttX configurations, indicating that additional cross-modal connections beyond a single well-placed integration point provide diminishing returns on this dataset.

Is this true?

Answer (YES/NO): NO